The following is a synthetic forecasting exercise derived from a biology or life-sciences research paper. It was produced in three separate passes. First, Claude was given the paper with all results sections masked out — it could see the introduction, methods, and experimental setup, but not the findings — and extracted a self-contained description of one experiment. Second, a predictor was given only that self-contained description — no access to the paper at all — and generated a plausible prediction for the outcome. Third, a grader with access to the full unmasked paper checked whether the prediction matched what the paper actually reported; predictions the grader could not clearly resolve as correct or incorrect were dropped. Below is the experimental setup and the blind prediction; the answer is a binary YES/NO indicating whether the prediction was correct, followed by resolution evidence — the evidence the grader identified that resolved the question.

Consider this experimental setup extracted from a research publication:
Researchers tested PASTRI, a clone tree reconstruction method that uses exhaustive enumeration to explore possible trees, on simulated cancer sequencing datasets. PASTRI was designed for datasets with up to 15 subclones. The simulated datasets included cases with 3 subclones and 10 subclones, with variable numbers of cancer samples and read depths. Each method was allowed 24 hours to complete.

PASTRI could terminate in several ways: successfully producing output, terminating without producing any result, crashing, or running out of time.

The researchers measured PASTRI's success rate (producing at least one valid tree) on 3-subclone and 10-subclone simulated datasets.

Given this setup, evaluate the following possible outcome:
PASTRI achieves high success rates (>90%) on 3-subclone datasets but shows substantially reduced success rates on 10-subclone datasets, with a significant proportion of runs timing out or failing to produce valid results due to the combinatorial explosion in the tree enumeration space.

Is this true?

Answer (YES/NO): NO